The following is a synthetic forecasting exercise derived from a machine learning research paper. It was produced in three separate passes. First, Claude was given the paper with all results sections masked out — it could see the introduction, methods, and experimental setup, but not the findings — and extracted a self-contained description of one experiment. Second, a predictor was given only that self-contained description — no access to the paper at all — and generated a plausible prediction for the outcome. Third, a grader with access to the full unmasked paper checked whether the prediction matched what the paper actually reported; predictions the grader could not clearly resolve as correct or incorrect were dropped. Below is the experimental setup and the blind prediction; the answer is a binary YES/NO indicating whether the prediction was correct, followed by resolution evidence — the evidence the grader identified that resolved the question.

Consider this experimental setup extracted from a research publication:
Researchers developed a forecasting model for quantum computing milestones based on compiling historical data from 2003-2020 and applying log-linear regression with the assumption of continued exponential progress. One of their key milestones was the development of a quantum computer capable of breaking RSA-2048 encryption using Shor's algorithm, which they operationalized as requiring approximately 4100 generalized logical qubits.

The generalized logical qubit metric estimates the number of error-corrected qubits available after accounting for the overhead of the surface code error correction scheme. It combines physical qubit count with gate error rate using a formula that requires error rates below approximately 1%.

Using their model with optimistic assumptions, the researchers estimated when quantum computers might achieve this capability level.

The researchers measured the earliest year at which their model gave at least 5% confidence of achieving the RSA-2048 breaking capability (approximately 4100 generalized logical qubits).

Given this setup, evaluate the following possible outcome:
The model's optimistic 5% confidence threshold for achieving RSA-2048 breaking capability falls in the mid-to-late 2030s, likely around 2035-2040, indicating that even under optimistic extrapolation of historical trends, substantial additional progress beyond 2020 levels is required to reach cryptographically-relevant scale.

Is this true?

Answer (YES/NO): YES